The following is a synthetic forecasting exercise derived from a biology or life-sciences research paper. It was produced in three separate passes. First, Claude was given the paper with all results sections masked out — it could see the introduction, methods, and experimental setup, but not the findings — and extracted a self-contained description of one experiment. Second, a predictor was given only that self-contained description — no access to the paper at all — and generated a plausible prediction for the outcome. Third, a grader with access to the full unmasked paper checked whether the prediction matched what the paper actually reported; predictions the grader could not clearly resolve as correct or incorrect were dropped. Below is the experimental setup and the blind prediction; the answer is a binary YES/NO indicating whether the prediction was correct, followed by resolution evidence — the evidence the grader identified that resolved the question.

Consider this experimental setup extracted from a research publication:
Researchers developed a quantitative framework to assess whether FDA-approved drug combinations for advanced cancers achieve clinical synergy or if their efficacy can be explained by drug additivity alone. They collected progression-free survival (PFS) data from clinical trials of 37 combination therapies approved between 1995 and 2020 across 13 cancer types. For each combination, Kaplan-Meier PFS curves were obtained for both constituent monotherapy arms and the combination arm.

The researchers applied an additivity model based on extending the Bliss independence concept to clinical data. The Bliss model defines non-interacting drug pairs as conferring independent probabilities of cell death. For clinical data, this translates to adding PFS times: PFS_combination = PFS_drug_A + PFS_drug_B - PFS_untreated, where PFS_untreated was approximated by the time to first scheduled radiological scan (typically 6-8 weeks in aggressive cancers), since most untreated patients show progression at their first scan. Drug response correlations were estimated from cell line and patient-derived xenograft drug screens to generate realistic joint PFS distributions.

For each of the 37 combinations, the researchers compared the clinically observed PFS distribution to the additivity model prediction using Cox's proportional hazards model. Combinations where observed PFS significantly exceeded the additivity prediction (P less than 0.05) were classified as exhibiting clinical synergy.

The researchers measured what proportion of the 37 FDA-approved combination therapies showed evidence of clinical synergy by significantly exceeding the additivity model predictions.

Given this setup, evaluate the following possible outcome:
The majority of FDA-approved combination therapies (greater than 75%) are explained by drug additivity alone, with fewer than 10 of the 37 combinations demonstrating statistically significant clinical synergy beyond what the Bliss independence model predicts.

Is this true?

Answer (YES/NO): YES